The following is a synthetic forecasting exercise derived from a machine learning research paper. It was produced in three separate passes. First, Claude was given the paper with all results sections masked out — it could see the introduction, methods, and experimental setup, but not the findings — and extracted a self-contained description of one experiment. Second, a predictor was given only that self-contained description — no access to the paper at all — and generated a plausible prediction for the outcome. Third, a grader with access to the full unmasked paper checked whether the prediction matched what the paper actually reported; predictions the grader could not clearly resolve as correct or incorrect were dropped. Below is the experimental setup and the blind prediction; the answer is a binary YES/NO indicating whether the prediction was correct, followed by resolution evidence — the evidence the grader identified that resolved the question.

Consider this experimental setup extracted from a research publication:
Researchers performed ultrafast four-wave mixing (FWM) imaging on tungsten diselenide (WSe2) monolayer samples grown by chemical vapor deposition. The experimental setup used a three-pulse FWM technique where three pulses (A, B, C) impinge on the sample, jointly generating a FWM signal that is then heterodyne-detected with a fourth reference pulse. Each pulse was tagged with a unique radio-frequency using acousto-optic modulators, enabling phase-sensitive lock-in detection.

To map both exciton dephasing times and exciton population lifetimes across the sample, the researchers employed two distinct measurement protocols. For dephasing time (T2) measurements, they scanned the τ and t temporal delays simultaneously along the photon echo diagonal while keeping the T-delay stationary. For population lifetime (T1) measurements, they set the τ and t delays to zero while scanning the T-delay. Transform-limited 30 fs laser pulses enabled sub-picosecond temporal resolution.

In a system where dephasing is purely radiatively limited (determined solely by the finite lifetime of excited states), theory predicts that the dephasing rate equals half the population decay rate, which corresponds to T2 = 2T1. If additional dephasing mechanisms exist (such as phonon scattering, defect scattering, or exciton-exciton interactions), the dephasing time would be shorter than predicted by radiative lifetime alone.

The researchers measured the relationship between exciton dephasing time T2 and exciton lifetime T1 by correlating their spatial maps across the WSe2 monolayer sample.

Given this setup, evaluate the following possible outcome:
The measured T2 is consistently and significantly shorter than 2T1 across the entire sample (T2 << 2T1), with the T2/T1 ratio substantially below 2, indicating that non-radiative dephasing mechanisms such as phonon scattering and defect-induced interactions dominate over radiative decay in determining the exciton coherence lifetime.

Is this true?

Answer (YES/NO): NO